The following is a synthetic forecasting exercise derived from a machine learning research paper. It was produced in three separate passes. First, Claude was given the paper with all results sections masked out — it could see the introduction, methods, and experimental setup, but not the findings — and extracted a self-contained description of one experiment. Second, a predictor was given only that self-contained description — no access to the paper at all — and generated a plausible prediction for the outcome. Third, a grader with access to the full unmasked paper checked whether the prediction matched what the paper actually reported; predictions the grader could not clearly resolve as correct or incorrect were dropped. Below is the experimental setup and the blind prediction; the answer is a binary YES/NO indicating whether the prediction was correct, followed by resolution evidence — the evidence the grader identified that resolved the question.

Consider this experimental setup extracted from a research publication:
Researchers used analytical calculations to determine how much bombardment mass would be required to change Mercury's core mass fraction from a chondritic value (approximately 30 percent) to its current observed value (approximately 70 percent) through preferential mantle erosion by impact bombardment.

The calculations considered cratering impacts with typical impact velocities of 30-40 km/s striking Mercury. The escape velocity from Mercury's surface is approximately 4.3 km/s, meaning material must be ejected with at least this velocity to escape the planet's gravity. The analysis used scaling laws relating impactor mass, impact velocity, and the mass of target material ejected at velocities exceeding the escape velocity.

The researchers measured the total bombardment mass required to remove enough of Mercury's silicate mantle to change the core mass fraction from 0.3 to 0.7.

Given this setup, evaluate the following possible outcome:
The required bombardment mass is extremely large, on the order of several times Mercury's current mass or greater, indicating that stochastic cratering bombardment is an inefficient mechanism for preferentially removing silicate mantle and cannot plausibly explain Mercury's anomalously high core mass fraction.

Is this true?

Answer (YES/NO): NO